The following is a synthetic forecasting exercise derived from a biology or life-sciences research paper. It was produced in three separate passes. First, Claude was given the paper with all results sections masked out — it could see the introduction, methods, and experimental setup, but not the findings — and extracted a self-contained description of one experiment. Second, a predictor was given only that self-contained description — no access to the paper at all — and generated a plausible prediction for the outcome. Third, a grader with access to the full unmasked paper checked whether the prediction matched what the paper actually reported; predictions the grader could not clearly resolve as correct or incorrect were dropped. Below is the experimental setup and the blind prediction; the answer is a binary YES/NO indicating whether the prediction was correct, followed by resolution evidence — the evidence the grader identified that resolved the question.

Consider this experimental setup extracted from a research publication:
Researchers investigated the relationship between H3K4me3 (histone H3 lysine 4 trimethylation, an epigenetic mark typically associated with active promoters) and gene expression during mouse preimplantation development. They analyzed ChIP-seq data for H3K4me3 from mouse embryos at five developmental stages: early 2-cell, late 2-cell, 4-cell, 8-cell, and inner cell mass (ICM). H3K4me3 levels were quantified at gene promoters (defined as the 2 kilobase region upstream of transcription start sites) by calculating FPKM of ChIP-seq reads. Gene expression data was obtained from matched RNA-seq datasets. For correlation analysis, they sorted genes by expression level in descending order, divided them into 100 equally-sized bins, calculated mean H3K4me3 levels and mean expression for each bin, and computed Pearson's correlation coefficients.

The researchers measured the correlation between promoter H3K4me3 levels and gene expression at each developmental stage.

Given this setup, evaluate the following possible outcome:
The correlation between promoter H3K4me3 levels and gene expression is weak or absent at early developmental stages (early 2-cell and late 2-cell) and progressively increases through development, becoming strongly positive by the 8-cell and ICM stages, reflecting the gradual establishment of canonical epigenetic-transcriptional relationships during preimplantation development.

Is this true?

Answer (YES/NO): YES